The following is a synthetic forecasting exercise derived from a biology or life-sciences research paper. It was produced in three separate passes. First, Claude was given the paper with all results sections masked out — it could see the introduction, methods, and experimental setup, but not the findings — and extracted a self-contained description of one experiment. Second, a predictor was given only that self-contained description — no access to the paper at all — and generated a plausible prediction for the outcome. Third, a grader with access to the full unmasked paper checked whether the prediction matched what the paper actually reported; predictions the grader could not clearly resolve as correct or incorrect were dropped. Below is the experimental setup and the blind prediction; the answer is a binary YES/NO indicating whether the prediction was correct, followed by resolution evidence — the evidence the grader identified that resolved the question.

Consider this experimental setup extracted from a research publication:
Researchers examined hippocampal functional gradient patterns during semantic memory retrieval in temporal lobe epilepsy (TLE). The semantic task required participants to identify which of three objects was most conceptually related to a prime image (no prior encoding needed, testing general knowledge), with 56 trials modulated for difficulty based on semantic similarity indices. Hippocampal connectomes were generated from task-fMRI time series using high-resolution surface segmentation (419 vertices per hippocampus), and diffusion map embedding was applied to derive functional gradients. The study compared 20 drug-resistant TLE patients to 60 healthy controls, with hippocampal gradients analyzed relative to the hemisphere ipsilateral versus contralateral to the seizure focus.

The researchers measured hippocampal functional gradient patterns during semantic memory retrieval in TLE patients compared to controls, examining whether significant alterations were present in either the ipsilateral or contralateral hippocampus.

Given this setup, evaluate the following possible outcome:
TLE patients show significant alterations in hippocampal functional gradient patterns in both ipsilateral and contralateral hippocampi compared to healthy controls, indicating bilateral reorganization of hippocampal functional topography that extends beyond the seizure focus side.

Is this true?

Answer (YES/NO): NO